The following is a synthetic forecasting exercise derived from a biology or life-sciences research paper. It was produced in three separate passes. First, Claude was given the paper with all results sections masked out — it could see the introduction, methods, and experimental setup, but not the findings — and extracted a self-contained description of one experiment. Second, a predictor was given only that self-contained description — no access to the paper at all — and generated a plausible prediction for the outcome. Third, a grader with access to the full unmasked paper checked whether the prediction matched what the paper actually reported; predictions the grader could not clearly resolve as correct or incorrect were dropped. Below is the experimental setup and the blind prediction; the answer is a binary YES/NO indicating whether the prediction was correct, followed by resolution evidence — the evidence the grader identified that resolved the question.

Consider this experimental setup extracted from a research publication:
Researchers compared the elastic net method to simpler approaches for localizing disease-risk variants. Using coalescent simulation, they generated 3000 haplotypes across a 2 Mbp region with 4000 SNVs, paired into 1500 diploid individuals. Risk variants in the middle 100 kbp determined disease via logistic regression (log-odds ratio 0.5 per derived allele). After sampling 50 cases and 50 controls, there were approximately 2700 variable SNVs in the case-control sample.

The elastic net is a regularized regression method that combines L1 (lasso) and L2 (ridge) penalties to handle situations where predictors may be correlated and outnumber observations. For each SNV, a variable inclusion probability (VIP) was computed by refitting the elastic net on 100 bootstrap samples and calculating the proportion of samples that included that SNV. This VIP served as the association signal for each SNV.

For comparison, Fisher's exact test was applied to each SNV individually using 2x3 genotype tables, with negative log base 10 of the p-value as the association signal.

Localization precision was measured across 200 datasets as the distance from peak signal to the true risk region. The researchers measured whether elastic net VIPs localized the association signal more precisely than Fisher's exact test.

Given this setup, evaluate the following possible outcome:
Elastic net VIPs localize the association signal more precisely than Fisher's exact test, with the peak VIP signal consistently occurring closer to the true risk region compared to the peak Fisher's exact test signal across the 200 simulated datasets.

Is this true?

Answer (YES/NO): NO